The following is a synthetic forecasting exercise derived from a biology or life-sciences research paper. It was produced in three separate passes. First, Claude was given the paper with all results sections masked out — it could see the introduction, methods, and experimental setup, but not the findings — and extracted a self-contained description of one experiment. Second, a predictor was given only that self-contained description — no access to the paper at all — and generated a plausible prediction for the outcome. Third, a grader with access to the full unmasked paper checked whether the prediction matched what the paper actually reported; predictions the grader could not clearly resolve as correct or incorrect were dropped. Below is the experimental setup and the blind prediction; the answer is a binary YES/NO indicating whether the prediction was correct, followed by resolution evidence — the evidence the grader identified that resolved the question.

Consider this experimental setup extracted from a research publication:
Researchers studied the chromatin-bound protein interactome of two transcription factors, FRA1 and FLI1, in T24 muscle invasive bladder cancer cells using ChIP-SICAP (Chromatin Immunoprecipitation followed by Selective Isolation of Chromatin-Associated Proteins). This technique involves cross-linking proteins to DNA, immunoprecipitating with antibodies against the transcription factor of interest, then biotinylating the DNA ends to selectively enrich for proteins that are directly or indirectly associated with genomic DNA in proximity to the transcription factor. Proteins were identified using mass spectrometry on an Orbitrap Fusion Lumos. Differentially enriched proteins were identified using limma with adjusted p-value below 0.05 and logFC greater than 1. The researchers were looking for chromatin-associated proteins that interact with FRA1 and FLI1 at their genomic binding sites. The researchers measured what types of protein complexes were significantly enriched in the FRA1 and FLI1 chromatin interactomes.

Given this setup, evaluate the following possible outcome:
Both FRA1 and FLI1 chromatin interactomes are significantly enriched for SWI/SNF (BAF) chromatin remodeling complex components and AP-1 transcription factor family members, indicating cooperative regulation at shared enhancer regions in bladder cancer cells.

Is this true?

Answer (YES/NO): NO